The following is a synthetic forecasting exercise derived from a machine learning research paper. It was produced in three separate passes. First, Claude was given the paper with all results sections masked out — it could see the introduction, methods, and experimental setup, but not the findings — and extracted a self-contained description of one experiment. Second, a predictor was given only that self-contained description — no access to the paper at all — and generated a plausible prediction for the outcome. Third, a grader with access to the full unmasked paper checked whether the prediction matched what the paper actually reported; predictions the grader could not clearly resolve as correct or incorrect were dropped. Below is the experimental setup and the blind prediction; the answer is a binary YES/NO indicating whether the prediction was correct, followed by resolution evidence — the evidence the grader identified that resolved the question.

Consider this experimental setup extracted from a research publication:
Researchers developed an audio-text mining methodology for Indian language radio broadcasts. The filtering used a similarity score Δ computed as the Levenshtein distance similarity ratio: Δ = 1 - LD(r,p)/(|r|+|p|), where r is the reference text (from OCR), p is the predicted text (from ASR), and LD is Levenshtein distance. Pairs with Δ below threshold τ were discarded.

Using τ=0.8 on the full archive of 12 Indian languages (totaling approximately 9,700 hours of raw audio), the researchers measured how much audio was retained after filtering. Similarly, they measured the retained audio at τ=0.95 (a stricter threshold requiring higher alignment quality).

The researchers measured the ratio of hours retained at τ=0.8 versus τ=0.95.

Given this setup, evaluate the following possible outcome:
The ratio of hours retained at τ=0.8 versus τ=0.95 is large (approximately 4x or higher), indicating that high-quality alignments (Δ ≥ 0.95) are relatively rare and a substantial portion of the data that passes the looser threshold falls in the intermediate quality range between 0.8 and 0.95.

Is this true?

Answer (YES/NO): NO